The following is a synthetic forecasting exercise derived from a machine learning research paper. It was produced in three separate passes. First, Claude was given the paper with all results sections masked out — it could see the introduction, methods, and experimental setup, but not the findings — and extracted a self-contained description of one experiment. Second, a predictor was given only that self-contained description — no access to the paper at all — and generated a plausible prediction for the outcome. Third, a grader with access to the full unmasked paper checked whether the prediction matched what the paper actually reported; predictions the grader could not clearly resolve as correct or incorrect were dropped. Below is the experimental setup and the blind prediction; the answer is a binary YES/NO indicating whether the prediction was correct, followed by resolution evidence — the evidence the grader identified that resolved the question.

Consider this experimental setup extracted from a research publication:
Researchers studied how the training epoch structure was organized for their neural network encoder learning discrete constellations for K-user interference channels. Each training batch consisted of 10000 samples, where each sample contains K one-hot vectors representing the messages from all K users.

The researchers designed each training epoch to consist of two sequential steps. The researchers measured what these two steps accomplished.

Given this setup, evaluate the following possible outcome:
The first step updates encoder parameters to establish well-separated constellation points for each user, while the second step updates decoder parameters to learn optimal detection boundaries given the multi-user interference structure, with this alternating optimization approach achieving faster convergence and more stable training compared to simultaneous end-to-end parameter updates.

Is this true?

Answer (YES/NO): NO